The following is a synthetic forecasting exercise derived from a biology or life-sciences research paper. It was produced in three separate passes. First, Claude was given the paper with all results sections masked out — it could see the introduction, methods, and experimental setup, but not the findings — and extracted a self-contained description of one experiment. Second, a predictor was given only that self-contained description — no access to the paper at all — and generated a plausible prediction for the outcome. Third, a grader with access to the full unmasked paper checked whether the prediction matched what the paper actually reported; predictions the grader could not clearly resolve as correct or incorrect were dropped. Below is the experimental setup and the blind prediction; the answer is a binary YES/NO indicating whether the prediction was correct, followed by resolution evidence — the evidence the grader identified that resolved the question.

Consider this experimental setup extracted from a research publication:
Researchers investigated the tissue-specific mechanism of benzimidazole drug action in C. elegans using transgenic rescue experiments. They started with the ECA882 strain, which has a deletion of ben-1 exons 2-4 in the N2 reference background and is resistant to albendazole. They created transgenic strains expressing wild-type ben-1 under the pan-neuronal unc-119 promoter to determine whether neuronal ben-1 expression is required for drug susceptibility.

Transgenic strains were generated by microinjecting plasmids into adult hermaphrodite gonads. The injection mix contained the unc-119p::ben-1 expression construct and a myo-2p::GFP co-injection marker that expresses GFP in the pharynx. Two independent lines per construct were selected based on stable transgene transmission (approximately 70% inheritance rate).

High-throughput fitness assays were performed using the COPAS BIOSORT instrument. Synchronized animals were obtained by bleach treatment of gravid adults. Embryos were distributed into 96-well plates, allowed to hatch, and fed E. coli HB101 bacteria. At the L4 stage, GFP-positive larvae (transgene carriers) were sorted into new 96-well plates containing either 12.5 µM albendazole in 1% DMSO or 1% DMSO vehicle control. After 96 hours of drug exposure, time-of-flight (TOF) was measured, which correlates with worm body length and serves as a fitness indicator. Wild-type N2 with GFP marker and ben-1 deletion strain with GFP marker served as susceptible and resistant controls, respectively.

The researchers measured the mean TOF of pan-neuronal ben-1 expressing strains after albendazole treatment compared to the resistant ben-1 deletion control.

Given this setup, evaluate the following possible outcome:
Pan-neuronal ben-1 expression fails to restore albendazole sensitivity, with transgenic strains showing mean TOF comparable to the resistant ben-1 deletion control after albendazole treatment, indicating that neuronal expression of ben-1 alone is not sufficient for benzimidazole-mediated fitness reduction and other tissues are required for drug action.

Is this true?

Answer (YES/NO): NO